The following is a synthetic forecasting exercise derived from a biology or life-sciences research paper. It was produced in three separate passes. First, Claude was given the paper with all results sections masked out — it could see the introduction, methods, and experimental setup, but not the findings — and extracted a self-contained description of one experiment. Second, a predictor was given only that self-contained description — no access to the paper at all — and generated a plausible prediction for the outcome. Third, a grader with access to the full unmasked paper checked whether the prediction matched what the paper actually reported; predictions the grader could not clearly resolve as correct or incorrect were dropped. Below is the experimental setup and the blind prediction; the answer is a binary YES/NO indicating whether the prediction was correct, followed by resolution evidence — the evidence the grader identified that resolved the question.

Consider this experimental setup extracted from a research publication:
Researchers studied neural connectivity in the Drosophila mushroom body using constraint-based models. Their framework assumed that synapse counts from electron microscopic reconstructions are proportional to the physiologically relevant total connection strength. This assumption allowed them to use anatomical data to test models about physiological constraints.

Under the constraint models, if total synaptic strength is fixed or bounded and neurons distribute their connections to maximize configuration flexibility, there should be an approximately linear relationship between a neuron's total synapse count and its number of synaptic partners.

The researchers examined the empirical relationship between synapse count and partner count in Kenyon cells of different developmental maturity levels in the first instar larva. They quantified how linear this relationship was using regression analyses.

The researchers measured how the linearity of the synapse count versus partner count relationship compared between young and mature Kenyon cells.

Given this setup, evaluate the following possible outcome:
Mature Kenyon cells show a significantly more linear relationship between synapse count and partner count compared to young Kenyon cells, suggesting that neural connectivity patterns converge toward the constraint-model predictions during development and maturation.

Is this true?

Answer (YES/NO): NO